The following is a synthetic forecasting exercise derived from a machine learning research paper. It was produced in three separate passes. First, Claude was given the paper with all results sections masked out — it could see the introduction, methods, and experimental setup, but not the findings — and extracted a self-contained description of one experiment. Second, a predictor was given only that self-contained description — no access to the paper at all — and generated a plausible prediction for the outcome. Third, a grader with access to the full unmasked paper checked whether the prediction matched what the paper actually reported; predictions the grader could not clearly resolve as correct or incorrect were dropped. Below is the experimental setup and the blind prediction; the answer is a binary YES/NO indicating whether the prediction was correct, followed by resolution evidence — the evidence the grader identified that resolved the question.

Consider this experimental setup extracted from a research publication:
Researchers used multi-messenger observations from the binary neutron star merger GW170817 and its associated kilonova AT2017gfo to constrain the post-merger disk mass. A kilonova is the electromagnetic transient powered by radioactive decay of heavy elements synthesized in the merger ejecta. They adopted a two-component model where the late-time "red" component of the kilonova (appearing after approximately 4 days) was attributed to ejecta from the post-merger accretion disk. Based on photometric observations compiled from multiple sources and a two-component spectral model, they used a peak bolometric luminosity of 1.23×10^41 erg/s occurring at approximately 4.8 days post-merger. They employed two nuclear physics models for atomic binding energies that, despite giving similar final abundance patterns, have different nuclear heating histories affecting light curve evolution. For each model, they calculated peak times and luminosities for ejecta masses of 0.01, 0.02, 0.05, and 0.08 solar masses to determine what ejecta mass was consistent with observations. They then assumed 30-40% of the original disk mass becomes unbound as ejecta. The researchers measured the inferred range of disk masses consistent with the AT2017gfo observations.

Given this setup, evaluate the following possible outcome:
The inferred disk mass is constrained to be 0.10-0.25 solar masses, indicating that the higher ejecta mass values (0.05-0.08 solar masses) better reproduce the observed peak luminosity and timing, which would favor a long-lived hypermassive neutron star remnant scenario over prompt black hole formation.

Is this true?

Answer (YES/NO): NO